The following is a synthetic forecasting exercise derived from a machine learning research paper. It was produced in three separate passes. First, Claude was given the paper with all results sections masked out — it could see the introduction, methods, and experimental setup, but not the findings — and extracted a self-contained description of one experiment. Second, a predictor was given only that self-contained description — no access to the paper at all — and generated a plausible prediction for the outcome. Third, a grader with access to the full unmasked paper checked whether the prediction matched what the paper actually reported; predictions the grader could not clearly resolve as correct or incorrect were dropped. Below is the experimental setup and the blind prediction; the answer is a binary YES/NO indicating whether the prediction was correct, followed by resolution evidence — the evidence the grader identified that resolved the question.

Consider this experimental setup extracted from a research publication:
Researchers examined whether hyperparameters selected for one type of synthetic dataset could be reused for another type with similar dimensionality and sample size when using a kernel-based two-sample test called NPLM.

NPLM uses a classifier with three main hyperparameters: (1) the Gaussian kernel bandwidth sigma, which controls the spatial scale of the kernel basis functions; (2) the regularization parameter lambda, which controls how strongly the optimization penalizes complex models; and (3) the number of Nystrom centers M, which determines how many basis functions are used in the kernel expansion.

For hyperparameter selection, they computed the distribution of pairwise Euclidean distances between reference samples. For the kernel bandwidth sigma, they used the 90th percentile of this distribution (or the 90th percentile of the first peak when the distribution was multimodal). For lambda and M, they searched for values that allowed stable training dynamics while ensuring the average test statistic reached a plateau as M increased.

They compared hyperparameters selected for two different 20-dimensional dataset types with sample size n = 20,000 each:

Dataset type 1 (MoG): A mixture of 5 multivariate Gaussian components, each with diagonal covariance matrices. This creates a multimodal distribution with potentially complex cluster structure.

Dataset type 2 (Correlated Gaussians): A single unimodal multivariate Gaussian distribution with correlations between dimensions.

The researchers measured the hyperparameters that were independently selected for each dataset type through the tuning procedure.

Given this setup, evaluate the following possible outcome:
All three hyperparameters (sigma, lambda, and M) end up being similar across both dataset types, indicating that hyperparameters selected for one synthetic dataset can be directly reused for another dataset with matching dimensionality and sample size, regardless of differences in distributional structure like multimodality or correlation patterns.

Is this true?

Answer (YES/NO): NO